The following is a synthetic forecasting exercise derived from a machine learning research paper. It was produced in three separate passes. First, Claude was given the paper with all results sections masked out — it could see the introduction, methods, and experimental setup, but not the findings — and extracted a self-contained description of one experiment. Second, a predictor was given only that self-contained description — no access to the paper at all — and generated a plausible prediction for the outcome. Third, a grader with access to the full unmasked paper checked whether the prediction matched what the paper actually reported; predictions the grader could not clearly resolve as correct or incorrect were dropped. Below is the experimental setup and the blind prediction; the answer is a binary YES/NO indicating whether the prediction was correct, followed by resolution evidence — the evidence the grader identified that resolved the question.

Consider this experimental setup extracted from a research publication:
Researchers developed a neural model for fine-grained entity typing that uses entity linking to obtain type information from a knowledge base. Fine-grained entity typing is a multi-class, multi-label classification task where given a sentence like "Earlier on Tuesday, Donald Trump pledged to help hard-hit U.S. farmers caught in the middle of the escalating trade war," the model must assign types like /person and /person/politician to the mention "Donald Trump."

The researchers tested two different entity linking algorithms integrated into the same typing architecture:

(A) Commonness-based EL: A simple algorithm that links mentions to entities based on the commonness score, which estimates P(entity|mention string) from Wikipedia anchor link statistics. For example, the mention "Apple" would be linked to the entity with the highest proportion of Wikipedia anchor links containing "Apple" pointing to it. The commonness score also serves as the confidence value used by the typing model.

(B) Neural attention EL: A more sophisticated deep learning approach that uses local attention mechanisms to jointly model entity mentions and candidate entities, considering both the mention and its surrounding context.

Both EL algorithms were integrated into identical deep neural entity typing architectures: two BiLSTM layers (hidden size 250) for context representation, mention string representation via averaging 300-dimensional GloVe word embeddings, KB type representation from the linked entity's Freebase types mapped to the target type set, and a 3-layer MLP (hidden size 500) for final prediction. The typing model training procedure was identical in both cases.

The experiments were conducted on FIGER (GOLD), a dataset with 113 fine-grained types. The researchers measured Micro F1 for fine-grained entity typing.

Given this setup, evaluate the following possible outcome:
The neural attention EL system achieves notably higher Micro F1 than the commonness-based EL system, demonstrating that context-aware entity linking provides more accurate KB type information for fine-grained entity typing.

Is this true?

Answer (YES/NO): NO